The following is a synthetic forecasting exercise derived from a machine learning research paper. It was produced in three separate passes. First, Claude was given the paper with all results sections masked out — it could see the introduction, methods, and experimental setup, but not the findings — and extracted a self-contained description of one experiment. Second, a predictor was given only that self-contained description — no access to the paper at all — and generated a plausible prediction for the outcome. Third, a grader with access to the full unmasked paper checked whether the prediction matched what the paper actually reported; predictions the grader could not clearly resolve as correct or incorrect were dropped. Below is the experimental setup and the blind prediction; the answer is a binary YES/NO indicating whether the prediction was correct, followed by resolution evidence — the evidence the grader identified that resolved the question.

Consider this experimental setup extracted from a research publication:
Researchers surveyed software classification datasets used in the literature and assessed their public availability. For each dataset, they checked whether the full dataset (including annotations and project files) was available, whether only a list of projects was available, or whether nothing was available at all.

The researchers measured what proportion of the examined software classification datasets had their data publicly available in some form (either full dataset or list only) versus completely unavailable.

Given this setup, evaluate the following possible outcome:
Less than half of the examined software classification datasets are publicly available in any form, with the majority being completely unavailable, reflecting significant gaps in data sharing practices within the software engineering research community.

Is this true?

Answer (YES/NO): NO